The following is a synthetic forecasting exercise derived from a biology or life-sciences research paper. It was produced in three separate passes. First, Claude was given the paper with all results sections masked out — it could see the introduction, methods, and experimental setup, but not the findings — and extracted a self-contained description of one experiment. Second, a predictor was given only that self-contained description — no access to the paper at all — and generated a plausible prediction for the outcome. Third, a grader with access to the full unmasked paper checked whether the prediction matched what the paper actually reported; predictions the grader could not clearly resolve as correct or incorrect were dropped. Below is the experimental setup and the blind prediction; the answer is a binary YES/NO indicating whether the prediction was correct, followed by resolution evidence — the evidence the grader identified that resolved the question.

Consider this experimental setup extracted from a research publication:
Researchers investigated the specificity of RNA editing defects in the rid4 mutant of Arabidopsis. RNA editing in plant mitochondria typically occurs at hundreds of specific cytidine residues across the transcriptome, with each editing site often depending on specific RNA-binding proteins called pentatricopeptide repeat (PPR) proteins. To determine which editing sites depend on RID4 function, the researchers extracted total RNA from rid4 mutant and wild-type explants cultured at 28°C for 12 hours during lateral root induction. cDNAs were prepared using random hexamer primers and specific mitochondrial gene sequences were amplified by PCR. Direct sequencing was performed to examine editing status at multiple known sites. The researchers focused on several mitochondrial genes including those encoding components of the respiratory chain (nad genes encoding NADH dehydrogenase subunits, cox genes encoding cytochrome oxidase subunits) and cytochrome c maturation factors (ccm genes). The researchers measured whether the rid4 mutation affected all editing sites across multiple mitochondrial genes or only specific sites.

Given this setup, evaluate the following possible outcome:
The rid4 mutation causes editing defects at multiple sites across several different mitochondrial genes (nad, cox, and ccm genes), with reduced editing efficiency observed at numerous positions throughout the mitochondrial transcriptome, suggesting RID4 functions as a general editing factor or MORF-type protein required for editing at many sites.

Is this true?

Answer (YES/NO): NO